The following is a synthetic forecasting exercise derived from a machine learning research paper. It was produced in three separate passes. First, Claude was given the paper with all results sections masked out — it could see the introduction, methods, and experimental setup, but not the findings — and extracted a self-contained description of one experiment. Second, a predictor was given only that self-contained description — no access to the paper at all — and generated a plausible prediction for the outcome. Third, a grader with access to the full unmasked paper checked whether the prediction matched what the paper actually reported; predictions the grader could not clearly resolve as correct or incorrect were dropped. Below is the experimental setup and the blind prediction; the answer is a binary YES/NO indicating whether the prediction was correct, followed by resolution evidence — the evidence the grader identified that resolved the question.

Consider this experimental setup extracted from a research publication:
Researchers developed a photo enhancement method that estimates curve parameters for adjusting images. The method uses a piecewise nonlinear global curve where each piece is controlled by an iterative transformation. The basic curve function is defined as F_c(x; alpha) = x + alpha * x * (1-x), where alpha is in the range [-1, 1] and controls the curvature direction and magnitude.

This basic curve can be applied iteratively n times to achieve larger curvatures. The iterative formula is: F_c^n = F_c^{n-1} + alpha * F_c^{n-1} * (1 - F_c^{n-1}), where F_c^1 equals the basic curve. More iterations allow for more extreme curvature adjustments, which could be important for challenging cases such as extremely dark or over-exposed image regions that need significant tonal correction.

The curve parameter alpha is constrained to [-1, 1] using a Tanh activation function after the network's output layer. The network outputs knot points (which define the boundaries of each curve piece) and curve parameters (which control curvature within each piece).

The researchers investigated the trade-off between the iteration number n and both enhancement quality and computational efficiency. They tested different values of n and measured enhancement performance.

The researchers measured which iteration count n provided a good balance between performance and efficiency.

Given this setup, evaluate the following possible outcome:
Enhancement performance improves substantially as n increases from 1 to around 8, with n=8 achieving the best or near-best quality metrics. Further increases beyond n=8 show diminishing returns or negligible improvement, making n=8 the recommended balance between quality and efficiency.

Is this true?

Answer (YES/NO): NO